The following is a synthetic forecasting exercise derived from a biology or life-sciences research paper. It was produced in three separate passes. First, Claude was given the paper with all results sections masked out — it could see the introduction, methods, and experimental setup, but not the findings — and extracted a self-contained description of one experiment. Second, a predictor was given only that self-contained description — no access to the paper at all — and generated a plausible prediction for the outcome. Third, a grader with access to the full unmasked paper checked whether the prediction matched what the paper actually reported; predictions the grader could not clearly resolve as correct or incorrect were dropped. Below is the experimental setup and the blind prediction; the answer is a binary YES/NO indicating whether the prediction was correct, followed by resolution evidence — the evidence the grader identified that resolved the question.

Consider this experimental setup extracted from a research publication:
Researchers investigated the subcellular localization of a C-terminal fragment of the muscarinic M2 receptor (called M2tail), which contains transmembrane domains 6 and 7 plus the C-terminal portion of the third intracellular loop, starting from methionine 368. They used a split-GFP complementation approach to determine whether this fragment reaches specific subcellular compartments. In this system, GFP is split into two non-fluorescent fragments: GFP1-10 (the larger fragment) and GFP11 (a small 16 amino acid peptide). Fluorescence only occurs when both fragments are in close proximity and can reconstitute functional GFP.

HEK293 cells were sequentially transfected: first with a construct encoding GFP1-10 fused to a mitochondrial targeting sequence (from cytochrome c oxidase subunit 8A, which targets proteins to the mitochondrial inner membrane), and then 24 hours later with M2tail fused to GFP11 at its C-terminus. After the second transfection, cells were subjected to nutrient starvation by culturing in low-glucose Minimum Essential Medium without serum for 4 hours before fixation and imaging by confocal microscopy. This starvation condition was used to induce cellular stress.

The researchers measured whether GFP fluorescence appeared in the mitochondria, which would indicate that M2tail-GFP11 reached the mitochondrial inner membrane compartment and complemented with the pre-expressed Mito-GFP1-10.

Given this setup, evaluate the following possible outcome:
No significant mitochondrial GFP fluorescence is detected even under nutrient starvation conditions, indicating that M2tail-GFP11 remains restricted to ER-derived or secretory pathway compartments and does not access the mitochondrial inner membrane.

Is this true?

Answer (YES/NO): NO